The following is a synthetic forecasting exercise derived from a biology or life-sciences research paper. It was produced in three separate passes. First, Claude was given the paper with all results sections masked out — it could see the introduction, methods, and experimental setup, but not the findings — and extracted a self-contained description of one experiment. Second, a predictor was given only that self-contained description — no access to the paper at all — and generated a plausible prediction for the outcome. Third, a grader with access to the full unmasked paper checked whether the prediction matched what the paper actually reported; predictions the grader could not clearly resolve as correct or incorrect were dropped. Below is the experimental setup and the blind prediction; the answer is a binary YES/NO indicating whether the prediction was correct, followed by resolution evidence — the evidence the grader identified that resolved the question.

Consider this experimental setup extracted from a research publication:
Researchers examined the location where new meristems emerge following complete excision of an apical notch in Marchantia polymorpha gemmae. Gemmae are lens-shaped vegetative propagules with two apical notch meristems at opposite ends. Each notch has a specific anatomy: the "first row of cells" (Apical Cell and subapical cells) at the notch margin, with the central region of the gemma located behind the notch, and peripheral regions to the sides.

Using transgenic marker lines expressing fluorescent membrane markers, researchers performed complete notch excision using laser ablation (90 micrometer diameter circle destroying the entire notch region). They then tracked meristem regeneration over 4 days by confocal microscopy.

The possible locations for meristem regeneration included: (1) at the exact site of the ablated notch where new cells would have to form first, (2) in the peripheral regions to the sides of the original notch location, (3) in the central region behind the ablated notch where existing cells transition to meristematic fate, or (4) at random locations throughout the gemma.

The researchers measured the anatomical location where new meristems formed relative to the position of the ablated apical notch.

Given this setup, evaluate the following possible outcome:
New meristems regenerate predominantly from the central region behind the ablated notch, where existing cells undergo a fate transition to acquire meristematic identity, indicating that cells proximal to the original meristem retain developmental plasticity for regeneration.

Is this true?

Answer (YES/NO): YES